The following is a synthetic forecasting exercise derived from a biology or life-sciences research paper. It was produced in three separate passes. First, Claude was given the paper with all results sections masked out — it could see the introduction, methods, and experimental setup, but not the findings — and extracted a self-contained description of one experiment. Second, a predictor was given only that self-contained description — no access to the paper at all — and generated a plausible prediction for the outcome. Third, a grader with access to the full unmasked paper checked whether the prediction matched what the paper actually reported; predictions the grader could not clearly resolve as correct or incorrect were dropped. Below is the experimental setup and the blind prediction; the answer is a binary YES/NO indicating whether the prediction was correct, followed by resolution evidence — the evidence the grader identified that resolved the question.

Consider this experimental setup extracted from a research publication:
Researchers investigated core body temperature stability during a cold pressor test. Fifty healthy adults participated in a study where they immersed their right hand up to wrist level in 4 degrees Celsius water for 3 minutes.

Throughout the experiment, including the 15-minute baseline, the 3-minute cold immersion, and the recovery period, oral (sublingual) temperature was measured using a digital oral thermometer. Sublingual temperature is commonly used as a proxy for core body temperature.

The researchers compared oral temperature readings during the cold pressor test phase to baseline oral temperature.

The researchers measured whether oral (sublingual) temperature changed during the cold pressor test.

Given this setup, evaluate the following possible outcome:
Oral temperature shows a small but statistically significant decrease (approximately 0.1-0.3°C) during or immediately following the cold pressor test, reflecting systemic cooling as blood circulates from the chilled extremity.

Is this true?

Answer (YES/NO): NO